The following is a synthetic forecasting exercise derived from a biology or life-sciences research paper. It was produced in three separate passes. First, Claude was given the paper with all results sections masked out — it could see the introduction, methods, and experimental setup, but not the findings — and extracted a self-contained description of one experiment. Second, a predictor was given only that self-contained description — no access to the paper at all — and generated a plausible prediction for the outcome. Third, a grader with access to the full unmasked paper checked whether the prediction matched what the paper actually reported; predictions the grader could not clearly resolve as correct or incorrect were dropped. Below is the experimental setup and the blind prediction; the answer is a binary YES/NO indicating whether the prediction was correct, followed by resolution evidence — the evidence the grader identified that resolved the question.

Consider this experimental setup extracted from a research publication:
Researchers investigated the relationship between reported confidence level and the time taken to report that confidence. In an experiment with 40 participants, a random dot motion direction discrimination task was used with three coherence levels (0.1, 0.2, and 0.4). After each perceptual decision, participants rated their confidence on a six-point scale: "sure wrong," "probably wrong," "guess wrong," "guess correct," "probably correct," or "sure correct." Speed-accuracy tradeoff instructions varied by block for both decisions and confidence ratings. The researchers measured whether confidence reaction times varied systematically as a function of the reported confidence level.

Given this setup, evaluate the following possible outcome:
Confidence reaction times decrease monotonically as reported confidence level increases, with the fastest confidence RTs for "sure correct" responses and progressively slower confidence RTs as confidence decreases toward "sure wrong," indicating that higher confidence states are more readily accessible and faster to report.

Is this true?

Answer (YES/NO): YES